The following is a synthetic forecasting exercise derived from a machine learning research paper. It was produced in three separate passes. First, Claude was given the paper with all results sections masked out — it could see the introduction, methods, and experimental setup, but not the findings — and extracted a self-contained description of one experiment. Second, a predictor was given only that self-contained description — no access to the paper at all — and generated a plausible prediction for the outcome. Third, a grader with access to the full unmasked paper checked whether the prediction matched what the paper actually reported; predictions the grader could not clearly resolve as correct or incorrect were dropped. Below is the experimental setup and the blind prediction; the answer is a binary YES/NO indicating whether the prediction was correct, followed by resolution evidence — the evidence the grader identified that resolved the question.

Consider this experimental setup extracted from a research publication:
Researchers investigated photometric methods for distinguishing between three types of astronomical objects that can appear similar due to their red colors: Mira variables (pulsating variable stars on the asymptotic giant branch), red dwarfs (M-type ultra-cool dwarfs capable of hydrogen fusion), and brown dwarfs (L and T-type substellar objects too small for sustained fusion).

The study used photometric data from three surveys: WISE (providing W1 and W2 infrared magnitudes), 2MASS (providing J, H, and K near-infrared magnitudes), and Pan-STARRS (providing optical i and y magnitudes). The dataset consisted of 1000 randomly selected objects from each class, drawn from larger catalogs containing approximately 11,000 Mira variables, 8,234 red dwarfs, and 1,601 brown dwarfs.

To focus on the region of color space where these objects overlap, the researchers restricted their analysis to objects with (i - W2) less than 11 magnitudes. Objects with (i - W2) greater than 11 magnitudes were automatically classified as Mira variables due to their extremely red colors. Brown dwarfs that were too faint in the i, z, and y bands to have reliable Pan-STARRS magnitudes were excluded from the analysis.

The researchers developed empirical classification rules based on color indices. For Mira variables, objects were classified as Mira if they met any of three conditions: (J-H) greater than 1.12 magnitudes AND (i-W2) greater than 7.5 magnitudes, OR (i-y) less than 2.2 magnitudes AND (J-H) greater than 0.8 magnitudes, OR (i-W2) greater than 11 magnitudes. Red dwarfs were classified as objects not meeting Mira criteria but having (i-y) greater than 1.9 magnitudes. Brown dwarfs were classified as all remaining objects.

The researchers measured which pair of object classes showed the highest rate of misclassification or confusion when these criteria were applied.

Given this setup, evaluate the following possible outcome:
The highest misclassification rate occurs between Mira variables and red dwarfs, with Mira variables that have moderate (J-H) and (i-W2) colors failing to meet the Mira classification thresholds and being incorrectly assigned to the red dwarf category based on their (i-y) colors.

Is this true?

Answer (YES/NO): NO